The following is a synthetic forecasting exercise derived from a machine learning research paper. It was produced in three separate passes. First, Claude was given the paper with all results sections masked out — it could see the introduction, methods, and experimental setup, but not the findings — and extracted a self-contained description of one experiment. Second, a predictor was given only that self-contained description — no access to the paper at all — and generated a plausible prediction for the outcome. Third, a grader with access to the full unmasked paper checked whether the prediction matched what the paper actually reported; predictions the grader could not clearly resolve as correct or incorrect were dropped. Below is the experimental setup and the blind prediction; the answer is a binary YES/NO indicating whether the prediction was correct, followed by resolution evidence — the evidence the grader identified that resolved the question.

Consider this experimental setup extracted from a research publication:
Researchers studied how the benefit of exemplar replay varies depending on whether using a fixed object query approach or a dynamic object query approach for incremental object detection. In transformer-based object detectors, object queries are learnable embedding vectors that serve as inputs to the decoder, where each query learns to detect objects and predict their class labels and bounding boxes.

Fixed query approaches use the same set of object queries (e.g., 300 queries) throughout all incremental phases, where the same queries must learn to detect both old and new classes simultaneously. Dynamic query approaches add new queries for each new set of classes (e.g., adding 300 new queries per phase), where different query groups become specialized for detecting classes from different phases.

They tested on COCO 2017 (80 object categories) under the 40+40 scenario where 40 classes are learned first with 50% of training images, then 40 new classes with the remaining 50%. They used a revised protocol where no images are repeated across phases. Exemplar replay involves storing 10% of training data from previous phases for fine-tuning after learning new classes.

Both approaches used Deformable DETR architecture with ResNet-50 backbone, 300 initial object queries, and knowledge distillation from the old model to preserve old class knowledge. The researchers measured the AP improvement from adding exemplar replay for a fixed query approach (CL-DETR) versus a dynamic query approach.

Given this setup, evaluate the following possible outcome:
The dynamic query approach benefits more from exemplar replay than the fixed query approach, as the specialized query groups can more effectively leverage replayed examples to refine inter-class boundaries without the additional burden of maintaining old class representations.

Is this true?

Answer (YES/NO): NO